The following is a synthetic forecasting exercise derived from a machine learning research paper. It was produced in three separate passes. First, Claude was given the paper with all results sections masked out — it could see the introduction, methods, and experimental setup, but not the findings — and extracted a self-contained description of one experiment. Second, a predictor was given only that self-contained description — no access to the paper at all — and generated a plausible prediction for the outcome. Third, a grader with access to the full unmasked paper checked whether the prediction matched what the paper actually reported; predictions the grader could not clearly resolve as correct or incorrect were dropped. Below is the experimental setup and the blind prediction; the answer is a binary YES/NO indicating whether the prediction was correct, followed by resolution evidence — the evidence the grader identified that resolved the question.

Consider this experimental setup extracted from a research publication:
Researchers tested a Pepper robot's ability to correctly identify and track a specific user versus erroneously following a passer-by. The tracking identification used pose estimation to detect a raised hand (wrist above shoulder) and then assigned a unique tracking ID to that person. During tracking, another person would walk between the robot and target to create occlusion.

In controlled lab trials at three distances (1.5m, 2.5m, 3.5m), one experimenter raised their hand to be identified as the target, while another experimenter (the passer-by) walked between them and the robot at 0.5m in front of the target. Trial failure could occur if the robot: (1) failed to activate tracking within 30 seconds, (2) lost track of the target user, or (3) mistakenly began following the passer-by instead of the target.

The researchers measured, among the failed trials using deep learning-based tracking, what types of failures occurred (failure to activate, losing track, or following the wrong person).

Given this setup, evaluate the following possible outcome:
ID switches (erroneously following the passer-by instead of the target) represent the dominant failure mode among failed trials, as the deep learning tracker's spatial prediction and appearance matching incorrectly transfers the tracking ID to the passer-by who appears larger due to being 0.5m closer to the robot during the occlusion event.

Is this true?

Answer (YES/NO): YES